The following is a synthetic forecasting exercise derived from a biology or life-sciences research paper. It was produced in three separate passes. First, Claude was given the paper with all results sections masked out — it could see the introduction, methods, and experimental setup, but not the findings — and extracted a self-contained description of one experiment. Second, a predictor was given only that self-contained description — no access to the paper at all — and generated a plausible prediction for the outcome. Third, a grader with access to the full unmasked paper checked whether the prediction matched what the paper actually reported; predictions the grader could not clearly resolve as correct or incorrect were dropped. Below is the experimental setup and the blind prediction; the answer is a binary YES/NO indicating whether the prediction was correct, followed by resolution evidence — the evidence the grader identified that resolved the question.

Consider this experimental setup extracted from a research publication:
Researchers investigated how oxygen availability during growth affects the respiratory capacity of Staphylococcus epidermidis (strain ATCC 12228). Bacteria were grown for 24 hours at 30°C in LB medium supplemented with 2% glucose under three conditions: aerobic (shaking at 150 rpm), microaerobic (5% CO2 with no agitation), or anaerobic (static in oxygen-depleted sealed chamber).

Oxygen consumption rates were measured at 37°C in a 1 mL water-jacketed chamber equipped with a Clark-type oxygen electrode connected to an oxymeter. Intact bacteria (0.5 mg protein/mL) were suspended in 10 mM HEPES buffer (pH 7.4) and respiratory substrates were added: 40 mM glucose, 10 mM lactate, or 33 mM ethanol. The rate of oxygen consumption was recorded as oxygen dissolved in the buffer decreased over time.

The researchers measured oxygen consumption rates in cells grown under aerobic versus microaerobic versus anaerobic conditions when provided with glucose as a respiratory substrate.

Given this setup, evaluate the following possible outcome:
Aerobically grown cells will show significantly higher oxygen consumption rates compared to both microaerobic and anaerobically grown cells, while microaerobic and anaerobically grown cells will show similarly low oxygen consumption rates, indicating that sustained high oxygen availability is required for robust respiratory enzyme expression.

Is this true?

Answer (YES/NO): NO